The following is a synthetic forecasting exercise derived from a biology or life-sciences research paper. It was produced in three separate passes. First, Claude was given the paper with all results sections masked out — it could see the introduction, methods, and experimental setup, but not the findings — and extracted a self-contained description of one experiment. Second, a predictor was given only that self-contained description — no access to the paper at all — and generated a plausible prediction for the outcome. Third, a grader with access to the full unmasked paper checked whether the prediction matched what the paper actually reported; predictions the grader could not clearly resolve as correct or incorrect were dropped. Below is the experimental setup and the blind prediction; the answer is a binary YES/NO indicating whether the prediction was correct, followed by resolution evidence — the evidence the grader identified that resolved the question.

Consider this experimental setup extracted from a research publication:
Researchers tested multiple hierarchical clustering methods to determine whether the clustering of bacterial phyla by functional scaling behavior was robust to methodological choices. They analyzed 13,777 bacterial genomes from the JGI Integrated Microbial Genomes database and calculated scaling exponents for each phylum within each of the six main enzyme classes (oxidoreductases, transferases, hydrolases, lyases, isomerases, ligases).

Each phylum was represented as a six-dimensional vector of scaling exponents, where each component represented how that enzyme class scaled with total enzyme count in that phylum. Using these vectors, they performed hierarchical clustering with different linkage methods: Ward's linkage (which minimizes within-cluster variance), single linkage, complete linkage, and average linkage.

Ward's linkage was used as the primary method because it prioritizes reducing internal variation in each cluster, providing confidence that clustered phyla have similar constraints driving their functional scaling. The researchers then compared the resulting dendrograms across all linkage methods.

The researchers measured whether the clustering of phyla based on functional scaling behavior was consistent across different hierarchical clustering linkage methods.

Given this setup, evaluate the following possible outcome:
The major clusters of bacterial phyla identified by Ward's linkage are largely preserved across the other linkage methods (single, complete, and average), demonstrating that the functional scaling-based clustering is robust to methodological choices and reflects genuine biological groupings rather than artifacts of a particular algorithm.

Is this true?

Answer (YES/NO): YES